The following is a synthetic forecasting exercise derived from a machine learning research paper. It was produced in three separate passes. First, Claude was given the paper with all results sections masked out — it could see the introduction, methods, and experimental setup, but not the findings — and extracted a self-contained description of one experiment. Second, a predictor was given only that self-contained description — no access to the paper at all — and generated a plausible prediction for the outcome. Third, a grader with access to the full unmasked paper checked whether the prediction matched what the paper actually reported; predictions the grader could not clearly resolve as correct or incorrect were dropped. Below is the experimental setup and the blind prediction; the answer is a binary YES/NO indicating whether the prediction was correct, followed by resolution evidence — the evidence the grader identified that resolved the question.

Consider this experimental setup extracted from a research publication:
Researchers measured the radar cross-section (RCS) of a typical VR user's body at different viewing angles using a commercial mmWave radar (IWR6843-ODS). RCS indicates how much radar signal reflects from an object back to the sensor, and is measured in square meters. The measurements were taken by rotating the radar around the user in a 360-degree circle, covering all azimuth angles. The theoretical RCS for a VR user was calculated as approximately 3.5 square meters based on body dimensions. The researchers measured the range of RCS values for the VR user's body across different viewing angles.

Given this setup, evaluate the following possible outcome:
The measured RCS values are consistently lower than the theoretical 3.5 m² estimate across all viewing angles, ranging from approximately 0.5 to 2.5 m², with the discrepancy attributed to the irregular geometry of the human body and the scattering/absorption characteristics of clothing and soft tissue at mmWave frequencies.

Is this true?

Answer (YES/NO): NO